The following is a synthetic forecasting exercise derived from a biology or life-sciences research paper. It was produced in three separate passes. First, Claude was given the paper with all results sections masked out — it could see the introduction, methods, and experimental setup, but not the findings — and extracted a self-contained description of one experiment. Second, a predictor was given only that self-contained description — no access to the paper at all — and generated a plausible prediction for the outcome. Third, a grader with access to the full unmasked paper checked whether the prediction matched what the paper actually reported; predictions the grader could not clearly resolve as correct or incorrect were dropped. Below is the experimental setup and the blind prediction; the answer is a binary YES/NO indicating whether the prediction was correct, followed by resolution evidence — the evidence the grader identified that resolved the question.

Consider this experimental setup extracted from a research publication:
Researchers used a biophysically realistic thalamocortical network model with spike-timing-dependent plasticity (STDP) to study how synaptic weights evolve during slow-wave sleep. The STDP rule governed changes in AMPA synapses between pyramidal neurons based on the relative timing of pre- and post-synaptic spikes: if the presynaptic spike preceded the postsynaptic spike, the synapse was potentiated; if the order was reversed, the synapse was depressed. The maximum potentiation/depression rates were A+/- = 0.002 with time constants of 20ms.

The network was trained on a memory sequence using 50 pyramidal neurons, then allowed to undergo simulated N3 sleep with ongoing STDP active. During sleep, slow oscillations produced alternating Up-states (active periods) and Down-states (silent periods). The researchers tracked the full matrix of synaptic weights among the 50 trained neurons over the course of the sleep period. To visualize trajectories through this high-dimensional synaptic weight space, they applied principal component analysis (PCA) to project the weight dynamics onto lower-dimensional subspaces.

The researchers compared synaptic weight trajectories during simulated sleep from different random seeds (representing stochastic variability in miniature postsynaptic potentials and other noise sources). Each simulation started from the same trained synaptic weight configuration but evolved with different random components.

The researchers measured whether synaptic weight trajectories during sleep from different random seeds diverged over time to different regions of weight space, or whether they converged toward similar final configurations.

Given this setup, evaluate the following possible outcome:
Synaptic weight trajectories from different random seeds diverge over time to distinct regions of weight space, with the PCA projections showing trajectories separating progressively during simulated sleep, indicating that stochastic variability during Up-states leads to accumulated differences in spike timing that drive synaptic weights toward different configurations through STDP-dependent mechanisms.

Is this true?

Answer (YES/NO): NO